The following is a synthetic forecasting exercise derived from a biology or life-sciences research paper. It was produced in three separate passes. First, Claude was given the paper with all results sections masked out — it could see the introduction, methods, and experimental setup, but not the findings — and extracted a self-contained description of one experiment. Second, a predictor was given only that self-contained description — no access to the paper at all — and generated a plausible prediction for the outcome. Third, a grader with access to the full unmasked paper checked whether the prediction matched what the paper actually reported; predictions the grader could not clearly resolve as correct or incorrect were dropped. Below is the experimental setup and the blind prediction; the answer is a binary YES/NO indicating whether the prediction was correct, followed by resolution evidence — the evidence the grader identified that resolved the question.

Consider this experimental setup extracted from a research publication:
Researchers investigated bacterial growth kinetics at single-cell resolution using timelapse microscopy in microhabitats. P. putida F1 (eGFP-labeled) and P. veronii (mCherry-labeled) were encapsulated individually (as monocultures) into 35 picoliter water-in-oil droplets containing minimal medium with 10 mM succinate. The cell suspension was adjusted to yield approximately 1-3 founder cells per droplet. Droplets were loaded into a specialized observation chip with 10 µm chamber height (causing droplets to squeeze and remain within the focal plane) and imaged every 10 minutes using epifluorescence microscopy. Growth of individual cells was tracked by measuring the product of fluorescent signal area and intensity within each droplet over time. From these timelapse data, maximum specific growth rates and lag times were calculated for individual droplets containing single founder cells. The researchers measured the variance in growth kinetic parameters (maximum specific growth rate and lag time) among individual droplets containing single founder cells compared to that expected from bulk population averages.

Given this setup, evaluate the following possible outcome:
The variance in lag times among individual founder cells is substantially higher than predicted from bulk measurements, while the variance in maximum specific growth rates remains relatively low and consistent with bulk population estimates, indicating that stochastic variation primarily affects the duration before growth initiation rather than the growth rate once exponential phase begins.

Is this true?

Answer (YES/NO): NO